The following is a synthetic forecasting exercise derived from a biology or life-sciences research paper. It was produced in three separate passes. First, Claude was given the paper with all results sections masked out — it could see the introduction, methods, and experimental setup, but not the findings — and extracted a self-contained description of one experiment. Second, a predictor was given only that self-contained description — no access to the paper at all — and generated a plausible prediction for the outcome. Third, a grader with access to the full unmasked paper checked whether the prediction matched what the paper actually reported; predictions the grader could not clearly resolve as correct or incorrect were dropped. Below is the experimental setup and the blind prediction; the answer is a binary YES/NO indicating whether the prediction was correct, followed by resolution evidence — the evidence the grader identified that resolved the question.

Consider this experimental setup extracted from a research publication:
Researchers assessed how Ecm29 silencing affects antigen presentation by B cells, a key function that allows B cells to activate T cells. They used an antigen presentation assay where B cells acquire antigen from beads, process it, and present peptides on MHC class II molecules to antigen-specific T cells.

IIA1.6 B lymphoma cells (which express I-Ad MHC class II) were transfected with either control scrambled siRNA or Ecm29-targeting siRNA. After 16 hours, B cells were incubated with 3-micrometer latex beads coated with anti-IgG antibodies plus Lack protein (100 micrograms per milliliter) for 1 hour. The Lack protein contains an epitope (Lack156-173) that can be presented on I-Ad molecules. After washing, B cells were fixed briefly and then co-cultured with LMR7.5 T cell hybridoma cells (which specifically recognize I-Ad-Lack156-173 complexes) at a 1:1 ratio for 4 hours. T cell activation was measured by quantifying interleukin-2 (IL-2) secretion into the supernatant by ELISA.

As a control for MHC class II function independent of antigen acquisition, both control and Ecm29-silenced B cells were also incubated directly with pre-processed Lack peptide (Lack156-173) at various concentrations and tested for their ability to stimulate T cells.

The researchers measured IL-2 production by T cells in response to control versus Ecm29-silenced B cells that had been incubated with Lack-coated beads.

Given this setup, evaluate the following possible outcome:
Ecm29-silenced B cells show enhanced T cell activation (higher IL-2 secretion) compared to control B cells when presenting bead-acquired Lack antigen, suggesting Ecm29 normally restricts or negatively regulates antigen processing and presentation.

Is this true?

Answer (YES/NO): NO